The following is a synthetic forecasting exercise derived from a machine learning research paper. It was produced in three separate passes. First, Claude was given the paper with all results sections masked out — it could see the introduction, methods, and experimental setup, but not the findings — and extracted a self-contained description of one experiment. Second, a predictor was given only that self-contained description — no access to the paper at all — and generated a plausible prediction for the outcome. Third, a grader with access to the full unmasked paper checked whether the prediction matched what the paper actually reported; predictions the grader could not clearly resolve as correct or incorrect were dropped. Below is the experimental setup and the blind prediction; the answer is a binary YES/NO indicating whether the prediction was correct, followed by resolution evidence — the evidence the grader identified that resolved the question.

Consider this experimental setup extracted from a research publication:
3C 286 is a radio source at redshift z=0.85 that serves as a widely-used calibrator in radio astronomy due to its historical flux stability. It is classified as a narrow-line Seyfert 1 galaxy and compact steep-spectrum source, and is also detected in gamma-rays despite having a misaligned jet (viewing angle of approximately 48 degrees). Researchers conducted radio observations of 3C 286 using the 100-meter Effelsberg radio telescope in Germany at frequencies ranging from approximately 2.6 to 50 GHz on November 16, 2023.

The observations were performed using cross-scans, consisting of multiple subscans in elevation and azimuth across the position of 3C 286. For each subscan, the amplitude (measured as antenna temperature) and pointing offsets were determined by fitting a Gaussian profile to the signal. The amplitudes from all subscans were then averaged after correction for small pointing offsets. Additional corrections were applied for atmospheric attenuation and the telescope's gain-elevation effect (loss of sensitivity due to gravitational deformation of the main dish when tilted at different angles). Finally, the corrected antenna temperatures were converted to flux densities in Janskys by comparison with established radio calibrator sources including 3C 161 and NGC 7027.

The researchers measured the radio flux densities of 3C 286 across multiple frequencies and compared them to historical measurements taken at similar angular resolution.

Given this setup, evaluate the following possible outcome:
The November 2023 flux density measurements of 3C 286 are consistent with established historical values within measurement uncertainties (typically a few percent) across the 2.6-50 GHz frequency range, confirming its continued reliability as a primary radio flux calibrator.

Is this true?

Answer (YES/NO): YES